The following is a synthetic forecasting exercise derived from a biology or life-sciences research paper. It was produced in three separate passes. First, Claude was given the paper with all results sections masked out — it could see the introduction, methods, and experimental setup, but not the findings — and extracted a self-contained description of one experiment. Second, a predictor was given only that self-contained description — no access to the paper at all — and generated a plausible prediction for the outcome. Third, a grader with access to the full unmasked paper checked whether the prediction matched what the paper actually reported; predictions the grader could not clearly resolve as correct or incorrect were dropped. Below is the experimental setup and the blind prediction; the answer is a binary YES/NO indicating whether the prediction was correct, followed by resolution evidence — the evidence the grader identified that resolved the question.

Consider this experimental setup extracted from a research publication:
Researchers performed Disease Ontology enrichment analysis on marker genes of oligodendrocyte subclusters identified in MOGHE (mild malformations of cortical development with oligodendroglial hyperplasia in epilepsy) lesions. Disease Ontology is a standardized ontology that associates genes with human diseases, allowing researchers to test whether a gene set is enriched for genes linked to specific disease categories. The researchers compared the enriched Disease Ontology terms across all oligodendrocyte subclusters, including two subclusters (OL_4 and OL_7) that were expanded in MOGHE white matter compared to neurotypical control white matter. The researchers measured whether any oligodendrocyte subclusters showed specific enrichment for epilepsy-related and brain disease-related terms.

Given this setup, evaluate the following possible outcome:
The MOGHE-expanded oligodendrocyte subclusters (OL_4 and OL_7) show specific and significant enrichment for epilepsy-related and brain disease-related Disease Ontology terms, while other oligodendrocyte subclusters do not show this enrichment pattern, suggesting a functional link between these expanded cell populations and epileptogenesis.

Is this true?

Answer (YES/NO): YES